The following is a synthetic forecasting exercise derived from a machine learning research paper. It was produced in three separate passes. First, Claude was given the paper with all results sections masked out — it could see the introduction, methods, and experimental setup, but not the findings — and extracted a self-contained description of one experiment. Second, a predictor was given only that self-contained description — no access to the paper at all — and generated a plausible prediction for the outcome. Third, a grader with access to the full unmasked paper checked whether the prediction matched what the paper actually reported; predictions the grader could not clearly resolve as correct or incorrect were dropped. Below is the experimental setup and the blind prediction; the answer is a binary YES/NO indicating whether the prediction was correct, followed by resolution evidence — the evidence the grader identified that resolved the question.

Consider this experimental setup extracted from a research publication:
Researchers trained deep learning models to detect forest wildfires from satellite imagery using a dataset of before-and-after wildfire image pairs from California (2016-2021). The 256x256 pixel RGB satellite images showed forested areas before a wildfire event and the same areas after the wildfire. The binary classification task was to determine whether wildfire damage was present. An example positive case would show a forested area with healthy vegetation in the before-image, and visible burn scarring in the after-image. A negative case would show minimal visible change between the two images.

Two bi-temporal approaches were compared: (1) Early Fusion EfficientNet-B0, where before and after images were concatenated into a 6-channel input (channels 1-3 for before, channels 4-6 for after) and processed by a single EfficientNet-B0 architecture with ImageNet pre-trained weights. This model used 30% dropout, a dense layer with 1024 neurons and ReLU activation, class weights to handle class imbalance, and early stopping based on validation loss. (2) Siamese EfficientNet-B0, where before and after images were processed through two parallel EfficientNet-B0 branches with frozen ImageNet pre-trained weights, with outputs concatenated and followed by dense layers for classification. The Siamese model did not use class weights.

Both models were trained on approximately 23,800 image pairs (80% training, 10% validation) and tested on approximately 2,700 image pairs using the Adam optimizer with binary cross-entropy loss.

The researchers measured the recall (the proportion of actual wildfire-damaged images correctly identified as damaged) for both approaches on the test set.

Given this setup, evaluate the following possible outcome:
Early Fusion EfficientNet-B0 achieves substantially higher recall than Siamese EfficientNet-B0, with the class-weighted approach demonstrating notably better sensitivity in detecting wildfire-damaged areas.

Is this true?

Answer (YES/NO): YES